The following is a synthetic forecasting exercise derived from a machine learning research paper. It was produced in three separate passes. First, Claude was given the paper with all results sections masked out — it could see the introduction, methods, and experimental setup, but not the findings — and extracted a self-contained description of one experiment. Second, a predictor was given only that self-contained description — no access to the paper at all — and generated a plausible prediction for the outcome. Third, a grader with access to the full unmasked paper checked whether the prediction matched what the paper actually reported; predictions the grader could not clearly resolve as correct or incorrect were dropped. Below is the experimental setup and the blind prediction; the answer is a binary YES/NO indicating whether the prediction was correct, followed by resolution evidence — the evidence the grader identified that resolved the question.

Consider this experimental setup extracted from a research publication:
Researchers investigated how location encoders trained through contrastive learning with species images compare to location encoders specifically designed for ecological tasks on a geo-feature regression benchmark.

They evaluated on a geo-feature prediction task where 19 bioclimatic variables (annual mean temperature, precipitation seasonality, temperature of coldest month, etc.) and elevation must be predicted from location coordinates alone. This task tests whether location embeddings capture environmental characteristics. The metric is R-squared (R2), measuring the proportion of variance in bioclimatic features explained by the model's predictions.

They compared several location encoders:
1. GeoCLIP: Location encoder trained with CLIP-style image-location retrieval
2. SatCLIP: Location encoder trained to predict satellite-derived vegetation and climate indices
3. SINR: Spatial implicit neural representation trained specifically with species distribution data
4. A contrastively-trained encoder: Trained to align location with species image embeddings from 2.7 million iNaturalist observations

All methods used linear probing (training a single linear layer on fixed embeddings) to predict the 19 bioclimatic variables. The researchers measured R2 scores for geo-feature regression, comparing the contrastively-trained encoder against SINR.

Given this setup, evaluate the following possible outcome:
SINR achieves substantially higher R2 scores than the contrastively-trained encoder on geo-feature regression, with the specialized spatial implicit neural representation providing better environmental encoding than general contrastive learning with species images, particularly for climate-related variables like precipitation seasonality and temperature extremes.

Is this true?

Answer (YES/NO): NO